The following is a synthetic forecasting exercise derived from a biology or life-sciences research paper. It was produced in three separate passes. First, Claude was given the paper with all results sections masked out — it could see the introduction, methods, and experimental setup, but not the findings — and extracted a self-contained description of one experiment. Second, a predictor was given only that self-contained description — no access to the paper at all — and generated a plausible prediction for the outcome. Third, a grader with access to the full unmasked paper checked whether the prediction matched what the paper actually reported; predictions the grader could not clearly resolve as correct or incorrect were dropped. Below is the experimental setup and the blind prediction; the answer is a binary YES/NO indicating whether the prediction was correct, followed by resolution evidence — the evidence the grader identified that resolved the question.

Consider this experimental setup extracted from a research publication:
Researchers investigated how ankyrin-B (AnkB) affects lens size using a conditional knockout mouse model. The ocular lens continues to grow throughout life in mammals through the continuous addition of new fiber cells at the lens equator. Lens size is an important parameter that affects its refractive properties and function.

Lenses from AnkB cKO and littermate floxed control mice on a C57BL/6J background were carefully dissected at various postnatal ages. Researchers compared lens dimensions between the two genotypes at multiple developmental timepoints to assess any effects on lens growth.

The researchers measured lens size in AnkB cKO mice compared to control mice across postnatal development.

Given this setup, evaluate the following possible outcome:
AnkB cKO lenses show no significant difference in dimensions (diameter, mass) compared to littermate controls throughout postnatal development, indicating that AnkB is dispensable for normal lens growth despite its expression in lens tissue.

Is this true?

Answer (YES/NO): NO